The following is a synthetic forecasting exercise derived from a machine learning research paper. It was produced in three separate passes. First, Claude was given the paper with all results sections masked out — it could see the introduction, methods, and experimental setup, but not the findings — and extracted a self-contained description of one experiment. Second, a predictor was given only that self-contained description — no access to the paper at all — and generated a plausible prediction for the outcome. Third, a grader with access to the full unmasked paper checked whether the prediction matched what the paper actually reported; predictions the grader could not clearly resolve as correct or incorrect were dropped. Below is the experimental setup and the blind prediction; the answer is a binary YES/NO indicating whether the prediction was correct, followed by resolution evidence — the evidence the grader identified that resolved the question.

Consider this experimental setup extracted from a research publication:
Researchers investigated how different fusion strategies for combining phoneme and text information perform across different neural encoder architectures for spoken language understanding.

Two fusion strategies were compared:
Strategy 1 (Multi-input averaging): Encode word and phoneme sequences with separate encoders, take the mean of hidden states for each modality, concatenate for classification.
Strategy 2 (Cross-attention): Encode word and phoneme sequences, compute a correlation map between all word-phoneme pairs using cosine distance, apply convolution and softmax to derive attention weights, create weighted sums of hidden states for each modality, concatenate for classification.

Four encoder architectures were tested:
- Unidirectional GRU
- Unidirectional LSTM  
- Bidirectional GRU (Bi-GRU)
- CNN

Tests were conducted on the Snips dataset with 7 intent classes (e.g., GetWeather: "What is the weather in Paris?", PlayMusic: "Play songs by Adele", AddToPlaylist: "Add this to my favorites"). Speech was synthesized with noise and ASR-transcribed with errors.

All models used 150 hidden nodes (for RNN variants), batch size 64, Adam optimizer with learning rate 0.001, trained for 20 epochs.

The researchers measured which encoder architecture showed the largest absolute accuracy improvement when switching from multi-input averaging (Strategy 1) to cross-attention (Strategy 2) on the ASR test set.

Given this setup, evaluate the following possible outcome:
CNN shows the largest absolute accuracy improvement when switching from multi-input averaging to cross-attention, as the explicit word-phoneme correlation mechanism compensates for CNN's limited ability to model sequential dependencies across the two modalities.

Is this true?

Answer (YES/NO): NO